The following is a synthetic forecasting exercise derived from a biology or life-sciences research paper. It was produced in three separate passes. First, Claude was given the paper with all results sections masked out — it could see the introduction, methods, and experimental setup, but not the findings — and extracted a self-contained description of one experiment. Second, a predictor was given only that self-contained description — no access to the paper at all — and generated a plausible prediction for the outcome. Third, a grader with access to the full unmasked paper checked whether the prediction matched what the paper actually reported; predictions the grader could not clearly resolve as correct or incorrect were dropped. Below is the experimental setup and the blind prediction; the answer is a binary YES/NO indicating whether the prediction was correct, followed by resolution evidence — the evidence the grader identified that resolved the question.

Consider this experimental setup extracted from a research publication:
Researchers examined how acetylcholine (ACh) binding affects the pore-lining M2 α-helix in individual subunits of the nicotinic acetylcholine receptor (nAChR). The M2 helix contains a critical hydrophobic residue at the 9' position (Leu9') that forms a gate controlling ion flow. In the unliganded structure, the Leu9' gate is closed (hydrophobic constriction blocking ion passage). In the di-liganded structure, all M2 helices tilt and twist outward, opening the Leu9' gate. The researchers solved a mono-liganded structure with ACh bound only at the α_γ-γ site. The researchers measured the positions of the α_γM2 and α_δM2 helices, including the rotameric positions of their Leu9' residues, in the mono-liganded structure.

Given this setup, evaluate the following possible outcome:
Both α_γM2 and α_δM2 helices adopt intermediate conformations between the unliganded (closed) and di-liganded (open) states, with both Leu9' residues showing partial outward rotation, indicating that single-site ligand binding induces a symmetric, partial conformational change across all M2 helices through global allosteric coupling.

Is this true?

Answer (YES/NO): NO